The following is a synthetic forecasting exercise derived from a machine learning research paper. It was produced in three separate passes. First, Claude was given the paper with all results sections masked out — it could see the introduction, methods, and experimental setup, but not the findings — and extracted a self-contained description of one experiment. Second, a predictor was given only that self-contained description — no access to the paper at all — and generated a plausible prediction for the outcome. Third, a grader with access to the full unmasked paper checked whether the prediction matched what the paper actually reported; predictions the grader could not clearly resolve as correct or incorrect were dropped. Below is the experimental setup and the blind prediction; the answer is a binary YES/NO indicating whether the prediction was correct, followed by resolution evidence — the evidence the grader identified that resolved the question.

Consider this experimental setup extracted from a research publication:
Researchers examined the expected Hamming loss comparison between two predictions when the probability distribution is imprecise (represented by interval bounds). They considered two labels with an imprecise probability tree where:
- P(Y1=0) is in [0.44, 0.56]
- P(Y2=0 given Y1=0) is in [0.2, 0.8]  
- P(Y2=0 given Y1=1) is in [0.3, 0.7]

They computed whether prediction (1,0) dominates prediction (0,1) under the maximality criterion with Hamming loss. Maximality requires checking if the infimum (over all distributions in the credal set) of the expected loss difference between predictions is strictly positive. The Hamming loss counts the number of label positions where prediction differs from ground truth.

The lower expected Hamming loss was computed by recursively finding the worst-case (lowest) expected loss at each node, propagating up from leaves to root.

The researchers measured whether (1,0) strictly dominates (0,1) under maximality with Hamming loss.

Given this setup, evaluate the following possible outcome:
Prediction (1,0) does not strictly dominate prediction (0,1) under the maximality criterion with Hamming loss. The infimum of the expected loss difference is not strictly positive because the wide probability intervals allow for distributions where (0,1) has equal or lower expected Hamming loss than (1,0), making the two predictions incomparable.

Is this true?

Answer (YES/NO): NO